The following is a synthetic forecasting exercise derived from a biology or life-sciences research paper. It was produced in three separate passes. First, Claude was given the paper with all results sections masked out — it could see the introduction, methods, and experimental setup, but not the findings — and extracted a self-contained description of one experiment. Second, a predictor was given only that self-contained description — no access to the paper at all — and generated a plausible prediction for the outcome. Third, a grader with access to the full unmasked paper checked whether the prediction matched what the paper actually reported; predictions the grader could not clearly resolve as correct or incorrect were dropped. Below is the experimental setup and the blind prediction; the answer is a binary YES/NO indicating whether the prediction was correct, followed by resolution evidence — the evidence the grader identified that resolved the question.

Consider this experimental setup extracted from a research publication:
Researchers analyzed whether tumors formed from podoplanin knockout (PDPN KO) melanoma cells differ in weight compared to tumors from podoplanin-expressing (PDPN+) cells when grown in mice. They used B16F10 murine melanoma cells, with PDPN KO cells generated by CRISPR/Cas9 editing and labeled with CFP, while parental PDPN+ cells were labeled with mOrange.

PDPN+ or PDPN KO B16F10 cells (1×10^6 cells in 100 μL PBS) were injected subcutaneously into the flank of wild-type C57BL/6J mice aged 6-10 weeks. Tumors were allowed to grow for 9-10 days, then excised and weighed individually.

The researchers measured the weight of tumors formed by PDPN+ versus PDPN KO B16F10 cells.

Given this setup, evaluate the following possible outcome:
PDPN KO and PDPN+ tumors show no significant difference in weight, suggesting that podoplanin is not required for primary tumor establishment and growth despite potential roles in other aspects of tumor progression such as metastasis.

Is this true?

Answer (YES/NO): NO